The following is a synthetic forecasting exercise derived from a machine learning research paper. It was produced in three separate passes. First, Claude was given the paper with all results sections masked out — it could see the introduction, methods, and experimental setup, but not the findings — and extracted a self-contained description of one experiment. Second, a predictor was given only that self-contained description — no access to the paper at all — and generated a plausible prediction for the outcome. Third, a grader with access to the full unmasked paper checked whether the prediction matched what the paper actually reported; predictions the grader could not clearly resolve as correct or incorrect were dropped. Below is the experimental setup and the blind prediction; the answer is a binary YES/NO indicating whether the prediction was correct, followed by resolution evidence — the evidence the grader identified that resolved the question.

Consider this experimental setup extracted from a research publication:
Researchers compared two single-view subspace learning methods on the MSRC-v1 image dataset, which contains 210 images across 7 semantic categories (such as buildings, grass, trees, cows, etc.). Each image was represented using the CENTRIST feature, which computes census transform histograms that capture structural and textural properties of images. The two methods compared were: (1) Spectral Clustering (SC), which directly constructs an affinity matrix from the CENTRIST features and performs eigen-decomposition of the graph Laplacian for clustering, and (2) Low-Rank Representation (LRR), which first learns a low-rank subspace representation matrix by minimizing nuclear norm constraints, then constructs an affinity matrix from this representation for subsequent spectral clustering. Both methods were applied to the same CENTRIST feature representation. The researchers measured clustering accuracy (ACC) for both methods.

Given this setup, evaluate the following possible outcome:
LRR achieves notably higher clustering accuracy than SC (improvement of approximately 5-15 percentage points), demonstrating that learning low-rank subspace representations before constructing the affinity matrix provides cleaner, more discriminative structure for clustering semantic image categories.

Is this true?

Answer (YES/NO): NO